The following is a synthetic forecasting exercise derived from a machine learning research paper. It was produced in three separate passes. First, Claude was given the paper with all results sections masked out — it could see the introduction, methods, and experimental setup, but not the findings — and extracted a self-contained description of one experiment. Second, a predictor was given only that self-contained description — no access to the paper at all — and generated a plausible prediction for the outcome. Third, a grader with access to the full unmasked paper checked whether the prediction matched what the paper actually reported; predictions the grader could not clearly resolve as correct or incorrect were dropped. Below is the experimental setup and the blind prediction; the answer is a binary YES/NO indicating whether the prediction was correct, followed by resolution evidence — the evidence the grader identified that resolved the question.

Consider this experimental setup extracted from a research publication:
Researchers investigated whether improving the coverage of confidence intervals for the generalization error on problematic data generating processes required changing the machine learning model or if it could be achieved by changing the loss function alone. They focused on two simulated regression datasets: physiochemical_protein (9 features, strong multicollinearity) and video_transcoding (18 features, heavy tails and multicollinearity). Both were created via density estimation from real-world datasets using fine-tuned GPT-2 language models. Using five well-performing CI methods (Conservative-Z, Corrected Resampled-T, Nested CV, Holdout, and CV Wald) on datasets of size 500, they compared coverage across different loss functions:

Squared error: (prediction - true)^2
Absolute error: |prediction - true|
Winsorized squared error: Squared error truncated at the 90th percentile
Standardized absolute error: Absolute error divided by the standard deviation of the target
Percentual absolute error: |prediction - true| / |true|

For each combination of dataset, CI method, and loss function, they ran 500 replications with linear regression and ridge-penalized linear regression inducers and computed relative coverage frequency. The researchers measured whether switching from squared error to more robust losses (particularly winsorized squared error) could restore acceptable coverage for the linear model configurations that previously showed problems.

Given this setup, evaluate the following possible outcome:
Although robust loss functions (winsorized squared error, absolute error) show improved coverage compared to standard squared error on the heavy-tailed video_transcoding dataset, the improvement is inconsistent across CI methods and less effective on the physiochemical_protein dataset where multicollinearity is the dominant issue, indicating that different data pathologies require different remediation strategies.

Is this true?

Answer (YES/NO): NO